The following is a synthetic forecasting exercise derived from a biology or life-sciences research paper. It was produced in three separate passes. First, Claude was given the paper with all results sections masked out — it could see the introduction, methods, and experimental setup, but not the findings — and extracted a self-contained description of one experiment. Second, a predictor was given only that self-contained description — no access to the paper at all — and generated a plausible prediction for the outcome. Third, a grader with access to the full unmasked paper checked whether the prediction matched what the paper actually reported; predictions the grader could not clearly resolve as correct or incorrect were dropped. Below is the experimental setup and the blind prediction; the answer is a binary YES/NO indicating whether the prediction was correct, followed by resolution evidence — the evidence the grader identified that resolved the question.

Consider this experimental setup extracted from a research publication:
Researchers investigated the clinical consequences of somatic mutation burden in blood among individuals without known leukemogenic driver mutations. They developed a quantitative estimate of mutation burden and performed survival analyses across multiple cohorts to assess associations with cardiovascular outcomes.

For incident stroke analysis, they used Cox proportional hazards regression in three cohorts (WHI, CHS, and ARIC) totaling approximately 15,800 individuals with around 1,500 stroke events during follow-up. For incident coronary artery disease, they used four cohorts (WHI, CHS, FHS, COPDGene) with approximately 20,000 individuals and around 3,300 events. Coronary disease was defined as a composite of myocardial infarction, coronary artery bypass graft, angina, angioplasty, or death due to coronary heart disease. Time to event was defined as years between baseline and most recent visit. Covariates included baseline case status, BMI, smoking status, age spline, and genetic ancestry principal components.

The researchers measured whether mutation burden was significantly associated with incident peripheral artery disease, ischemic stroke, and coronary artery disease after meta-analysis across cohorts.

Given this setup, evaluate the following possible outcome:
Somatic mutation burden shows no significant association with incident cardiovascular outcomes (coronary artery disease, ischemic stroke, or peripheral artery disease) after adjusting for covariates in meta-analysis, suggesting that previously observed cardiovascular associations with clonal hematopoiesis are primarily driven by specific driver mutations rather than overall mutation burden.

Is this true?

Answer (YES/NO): NO